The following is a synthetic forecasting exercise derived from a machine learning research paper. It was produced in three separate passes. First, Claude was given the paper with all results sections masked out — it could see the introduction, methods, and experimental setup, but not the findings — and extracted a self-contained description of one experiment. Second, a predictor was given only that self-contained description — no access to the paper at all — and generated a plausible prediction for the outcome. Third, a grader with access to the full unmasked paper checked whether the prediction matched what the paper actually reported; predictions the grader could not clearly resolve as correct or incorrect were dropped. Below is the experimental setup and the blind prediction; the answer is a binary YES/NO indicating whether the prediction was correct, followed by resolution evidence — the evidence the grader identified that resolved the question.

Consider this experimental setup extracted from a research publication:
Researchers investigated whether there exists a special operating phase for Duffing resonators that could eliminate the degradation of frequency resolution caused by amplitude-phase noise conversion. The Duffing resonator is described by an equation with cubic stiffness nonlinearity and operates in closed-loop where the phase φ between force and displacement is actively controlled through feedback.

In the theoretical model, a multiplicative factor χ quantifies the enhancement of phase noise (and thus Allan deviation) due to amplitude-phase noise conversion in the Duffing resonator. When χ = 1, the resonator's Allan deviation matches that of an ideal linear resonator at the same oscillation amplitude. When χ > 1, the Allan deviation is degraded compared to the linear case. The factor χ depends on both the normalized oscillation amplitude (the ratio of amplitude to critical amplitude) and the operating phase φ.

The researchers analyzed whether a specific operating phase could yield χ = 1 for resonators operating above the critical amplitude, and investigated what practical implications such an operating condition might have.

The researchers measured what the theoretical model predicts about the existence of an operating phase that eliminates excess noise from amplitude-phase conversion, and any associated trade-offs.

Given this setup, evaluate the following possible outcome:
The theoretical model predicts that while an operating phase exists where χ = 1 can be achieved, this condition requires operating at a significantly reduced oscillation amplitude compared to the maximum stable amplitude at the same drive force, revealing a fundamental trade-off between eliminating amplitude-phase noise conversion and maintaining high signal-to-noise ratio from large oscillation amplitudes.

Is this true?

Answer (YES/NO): NO